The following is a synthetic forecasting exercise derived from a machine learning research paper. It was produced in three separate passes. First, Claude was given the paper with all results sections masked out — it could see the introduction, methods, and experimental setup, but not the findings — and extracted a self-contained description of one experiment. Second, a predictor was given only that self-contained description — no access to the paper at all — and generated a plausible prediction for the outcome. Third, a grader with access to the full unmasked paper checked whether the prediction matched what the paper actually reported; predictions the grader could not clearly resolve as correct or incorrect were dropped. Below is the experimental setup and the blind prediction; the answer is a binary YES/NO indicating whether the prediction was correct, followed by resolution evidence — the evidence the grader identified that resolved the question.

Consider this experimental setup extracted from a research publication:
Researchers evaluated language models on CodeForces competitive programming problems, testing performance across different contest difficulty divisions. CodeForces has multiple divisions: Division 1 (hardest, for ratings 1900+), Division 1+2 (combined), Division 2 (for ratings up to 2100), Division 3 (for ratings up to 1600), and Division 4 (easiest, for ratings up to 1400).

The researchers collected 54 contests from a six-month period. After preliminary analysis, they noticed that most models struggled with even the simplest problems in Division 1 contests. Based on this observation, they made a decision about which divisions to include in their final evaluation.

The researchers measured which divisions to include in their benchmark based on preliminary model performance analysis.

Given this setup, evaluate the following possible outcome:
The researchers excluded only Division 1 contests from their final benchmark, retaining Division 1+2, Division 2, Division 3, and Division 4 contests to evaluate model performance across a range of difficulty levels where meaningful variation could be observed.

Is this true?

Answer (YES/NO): YES